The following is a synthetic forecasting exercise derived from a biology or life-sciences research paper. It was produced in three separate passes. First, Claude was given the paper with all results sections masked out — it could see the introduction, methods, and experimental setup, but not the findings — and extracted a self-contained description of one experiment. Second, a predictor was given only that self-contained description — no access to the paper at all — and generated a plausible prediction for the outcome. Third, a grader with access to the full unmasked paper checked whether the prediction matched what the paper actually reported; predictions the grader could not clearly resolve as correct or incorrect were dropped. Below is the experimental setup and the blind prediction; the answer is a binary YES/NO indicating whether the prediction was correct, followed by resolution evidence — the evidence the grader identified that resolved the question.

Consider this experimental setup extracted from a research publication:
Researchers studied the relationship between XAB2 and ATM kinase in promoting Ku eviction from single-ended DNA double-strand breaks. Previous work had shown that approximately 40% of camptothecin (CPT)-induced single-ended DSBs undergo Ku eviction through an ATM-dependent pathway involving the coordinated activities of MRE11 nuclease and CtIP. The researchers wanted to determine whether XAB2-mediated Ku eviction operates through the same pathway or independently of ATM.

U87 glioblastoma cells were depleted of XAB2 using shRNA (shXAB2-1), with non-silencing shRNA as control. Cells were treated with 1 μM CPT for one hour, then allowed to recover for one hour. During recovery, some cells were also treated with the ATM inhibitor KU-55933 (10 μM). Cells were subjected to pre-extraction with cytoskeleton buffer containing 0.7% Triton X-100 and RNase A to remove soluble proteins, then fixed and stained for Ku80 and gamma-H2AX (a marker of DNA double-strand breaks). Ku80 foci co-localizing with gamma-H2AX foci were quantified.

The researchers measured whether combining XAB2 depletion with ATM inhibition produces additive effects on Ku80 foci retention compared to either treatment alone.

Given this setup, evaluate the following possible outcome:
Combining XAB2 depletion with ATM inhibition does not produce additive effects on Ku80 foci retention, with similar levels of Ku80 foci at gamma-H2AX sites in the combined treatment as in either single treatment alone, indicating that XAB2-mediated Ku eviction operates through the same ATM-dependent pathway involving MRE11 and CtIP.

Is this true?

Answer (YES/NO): NO